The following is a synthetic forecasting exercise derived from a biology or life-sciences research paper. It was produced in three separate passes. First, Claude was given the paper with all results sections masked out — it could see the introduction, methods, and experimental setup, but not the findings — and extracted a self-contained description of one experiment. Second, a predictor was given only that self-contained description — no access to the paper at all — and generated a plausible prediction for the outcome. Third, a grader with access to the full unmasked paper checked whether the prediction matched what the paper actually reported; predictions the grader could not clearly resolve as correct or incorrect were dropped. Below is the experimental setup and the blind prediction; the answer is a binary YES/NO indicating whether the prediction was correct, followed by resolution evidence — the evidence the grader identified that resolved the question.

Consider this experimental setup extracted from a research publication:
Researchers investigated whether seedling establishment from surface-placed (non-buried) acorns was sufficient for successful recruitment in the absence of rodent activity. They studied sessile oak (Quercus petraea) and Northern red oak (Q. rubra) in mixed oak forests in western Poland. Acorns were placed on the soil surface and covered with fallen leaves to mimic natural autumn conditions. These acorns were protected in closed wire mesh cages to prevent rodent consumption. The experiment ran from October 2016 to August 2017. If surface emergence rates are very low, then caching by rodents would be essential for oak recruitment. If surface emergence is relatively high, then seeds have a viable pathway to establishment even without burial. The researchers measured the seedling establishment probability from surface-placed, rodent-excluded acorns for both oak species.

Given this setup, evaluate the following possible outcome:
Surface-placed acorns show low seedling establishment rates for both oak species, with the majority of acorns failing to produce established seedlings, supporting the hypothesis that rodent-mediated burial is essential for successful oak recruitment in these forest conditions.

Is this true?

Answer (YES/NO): NO